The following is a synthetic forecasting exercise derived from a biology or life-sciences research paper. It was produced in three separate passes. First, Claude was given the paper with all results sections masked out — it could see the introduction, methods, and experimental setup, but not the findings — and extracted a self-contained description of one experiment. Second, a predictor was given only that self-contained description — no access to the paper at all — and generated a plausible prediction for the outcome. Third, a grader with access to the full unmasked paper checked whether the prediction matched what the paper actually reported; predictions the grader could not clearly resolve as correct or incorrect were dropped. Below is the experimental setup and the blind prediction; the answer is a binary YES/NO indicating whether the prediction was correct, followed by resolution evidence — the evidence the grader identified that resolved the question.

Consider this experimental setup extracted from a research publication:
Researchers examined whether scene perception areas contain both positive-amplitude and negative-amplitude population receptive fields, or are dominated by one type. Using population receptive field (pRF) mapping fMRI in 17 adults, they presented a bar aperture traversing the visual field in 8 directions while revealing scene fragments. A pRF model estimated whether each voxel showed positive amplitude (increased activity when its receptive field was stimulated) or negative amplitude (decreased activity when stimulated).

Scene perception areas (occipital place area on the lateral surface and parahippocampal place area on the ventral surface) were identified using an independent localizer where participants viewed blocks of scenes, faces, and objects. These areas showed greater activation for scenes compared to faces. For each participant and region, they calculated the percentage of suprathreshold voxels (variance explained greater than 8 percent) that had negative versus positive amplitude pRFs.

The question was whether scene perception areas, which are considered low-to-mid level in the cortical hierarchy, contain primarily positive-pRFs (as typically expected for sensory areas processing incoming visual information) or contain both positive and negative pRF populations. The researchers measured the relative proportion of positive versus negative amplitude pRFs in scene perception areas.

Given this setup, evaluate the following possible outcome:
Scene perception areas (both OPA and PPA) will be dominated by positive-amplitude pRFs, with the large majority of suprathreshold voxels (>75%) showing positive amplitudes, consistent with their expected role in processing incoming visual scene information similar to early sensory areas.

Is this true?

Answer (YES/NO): YES